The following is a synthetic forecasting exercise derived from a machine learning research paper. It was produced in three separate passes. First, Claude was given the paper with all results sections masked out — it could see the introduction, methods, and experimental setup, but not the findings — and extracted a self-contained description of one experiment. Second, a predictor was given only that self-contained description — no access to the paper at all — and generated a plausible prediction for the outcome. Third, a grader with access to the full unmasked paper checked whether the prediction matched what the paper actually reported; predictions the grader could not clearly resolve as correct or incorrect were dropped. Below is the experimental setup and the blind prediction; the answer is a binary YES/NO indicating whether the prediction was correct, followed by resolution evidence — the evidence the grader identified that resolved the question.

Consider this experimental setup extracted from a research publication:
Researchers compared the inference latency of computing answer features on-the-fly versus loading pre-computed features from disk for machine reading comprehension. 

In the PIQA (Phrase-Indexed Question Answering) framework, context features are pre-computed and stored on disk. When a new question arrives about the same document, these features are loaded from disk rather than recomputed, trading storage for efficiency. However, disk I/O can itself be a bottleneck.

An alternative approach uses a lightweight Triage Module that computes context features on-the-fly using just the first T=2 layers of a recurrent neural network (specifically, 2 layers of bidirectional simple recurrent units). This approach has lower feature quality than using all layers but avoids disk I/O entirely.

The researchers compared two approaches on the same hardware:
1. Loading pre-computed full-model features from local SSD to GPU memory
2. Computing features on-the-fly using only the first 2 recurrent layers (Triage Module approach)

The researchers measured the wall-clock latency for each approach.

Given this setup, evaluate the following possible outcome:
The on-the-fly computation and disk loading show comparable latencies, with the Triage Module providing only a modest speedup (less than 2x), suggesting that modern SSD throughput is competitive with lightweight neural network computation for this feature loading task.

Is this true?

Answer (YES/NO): NO